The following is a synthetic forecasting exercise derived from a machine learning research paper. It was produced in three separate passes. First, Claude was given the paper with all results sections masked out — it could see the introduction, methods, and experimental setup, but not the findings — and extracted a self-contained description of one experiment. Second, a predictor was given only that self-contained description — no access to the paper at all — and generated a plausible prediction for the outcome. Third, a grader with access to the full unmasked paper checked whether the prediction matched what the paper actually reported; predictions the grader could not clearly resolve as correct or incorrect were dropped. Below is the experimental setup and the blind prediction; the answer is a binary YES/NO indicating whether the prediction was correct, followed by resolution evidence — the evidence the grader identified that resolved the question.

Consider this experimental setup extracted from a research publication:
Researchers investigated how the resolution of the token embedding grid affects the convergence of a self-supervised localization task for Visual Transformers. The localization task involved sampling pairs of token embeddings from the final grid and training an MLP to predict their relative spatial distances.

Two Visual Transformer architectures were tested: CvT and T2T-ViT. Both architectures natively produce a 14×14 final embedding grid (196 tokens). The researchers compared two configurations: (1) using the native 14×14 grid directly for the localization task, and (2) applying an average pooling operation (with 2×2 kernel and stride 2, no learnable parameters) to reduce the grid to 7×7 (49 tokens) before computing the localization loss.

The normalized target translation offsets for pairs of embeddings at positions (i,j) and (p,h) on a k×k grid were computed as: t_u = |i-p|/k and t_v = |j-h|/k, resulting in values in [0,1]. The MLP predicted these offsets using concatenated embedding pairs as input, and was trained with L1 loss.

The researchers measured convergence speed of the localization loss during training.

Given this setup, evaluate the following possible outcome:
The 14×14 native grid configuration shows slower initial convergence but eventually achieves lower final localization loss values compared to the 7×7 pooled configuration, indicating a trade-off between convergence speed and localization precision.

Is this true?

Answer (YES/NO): NO